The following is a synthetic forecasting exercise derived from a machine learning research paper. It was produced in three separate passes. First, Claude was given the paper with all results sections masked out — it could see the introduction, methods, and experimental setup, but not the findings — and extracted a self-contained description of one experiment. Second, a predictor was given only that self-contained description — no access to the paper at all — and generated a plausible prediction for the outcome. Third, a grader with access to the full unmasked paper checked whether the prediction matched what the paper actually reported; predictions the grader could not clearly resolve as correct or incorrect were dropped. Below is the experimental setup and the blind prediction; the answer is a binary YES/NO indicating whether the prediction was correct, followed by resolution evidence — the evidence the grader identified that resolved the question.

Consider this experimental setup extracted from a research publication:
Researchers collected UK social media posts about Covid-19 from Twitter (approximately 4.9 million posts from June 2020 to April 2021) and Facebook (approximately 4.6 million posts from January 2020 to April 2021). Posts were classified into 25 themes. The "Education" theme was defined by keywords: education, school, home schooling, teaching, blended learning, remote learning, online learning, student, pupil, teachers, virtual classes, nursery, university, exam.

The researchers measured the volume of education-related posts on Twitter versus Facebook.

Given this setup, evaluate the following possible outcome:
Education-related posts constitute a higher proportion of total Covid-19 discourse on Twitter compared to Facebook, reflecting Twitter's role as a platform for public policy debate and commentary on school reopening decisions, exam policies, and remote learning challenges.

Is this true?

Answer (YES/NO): YES